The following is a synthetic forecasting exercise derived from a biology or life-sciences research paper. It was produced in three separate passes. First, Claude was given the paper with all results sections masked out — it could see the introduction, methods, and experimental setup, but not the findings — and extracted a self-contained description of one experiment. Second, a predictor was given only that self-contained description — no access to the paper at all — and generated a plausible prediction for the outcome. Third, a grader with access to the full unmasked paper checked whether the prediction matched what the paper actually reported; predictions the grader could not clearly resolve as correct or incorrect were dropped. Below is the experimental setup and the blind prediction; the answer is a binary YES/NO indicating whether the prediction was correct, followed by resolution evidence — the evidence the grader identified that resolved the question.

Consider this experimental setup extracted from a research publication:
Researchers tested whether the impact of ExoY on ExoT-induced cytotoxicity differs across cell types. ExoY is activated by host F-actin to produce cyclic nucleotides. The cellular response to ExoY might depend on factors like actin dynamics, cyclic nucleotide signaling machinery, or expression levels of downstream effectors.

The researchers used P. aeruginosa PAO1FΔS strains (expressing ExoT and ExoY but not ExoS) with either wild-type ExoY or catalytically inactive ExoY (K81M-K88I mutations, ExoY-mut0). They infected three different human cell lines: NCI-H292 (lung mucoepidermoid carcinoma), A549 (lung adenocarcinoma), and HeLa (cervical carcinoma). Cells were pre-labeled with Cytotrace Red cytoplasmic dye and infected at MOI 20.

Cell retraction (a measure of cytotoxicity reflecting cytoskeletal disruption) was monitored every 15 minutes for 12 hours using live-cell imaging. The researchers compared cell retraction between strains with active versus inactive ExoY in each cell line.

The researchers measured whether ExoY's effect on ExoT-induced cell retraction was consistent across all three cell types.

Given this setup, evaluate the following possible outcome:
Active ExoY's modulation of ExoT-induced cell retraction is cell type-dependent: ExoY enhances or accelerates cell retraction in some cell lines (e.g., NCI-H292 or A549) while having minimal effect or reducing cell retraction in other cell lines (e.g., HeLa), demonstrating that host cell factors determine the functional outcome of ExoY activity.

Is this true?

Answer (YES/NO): NO